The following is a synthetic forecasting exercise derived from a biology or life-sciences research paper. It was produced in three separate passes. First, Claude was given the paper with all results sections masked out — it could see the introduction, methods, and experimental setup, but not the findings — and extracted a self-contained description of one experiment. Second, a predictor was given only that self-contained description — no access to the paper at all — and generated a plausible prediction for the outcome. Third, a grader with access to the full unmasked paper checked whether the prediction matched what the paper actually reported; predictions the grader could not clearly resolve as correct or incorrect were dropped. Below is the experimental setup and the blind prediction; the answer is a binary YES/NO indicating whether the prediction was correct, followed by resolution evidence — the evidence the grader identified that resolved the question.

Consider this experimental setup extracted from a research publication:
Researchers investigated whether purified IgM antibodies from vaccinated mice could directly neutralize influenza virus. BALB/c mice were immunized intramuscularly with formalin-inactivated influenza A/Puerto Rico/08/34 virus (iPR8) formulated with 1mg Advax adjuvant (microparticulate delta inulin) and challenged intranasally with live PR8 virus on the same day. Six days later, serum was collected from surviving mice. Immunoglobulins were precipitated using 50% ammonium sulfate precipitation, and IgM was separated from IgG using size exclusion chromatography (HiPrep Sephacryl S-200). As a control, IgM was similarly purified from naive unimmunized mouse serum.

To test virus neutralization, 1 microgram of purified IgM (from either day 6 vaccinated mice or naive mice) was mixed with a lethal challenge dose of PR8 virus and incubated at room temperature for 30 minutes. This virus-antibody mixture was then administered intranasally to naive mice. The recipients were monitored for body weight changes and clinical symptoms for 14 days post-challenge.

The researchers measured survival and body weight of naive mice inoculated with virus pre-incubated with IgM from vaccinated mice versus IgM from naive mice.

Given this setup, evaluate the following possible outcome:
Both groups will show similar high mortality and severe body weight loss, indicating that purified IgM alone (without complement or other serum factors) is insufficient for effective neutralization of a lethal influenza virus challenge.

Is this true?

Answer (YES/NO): NO